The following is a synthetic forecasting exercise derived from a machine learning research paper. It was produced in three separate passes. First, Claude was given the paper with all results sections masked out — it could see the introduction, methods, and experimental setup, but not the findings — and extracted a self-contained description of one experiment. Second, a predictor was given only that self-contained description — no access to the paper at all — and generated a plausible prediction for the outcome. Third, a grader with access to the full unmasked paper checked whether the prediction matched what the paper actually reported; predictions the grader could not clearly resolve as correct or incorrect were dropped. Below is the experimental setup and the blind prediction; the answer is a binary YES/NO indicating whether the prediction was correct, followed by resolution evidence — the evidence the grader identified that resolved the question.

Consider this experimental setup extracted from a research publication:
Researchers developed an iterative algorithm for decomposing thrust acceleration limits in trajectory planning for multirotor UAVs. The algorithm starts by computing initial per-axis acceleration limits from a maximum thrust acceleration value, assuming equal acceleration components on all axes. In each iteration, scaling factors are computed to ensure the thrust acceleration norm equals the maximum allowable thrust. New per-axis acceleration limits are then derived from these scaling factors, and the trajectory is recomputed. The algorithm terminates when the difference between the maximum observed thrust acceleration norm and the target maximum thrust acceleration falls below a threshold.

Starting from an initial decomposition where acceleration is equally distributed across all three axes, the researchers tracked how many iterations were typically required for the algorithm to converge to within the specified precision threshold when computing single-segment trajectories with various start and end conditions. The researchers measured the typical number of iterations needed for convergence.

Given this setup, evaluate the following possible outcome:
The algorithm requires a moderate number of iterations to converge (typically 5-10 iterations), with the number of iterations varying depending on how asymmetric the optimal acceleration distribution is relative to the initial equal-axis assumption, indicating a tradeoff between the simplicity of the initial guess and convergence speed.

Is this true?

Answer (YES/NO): YES